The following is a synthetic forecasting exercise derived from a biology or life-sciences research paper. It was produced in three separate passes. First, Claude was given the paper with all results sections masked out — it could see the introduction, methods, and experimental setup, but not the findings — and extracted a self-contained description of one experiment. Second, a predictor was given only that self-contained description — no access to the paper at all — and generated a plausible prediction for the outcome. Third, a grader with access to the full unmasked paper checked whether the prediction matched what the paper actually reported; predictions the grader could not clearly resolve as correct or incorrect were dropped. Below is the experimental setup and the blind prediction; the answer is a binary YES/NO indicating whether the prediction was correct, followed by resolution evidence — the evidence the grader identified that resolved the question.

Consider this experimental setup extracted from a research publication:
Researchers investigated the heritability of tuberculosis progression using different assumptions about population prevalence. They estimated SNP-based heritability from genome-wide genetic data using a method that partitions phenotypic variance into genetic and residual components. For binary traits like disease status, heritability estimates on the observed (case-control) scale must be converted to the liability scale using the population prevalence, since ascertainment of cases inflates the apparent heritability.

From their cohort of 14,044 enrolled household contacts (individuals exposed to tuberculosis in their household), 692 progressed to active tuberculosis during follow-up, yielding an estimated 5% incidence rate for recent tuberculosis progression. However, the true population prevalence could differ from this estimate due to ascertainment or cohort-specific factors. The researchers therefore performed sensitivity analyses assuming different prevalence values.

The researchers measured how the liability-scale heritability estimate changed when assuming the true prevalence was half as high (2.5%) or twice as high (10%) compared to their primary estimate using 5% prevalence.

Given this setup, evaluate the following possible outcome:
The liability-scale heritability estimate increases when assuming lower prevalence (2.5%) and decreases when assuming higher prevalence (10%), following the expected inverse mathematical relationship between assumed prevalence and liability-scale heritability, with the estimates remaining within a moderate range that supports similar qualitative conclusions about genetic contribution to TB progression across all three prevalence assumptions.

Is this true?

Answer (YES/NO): NO